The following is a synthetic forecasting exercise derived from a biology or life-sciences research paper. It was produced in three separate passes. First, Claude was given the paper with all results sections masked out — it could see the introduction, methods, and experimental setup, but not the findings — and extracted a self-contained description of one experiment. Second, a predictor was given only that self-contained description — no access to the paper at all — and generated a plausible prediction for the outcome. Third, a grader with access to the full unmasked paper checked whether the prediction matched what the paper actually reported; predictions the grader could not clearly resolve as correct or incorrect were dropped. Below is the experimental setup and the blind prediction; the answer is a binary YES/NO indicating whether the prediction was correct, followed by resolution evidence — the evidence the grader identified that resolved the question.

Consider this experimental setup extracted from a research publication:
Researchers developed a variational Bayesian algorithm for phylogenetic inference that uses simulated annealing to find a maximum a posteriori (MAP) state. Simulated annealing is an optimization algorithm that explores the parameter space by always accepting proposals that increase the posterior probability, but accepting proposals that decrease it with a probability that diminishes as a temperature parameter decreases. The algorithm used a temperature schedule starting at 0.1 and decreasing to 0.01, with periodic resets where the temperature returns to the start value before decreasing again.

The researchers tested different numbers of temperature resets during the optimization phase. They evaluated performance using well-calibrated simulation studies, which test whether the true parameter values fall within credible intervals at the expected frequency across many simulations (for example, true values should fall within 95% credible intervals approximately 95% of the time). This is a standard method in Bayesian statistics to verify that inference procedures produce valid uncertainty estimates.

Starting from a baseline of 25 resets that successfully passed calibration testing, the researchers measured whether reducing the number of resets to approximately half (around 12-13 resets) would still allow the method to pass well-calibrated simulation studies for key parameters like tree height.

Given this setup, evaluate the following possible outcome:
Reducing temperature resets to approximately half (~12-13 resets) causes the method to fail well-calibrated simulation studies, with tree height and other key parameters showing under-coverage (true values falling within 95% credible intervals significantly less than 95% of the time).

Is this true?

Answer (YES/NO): YES